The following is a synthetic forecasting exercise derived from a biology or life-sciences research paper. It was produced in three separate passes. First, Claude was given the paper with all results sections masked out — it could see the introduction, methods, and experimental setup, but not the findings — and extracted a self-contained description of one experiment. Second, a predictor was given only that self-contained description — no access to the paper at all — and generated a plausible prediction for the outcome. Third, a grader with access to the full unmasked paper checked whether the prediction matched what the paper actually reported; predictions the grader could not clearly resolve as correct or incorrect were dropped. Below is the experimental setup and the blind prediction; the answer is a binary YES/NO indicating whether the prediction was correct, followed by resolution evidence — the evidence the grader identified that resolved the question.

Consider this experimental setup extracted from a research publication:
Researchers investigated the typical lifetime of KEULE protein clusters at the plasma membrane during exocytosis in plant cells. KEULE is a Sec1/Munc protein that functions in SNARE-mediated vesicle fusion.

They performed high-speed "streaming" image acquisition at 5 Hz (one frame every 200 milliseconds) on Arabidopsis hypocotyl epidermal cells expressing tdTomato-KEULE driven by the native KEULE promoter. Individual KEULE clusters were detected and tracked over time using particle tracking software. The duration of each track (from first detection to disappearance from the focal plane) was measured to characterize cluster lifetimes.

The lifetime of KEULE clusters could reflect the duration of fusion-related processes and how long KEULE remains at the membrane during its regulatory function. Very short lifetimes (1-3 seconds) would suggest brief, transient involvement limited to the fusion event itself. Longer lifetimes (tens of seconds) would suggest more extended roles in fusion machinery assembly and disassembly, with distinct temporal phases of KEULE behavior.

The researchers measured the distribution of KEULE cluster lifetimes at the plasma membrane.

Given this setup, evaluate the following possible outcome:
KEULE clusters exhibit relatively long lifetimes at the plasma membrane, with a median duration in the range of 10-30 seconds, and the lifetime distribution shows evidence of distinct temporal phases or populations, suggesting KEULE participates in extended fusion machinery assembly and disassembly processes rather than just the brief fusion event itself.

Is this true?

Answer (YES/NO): NO